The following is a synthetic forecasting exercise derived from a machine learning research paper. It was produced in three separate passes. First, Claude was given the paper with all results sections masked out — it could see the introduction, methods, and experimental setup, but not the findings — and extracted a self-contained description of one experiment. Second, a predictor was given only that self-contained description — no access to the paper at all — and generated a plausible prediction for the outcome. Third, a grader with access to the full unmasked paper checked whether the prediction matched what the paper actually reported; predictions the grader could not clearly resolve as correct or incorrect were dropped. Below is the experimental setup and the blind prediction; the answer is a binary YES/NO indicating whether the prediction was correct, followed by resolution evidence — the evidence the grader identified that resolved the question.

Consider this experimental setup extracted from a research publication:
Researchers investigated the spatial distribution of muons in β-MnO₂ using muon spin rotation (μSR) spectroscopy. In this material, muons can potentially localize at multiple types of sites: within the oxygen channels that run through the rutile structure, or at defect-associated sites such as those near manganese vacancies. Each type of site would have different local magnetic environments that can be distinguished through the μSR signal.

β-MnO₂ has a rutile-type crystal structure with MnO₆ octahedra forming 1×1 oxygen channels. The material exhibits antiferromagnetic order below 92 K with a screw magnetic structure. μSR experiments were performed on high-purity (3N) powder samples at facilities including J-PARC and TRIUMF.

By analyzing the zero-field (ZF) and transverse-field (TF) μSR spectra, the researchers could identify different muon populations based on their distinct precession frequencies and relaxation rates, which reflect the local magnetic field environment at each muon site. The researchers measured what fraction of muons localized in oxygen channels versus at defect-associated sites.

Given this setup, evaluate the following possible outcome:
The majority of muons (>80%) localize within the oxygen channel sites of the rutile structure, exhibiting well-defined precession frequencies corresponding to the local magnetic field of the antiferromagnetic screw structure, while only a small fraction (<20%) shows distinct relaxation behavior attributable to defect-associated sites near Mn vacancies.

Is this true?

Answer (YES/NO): YES